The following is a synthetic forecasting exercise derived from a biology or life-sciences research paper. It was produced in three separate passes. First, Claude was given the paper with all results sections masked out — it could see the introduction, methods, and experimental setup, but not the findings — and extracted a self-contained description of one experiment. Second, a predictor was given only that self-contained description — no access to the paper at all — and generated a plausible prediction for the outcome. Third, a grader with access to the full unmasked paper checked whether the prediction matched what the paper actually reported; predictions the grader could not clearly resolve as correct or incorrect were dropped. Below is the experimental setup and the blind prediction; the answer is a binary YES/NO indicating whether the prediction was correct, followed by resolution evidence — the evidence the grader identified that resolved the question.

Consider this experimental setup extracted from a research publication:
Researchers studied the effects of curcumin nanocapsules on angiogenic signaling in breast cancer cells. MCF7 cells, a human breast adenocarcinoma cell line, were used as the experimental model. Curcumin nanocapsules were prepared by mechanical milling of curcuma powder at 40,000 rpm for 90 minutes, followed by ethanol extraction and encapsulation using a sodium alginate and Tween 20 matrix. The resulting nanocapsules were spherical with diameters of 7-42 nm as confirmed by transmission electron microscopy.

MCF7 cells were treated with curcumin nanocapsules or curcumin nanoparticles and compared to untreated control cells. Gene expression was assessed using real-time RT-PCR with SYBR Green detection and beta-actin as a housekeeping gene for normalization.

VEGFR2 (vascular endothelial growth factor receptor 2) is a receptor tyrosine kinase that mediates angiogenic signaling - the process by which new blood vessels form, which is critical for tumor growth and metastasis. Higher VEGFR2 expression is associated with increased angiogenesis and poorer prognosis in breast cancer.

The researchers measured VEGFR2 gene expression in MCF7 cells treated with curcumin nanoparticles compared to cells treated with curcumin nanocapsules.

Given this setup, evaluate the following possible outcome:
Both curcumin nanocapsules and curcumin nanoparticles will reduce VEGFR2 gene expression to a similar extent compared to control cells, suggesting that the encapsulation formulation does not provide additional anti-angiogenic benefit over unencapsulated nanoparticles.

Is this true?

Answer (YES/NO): NO